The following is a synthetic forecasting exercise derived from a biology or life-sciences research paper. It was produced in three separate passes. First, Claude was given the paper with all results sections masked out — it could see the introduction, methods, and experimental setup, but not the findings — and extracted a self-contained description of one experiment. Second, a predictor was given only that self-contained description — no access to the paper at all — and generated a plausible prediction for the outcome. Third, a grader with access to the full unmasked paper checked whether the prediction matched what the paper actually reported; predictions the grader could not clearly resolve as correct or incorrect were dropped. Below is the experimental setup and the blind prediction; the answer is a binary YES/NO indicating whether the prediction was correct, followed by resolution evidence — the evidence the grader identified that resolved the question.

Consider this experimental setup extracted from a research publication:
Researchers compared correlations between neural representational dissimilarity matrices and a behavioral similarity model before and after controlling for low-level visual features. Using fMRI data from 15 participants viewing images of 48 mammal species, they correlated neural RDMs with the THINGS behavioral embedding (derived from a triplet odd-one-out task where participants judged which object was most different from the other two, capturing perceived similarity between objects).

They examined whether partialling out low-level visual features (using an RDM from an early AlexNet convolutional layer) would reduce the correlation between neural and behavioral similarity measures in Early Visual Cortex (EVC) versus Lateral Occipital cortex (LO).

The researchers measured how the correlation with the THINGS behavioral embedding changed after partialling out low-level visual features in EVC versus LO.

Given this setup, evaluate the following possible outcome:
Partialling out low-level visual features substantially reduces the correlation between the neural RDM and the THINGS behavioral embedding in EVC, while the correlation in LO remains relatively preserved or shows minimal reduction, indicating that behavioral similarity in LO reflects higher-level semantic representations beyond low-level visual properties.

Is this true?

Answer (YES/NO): YES